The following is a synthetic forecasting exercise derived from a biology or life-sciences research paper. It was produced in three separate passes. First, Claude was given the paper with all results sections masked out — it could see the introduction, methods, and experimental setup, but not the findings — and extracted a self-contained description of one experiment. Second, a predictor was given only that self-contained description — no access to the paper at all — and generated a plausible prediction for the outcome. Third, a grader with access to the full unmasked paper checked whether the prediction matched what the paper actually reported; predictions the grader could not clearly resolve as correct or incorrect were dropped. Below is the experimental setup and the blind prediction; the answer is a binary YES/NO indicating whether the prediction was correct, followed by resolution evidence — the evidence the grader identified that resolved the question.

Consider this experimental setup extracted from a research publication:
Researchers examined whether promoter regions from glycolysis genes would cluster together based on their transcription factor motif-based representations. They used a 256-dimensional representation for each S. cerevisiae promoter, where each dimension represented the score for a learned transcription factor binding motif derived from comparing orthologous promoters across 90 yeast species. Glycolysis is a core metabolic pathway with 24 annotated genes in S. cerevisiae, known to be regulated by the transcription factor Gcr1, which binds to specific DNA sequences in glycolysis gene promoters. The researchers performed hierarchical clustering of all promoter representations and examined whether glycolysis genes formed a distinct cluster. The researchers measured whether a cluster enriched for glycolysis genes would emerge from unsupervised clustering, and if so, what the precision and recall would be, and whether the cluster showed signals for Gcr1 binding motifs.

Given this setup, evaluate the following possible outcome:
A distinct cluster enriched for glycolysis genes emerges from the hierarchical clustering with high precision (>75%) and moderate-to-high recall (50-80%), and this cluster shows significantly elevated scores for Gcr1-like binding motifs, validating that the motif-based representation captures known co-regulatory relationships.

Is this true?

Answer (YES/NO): NO